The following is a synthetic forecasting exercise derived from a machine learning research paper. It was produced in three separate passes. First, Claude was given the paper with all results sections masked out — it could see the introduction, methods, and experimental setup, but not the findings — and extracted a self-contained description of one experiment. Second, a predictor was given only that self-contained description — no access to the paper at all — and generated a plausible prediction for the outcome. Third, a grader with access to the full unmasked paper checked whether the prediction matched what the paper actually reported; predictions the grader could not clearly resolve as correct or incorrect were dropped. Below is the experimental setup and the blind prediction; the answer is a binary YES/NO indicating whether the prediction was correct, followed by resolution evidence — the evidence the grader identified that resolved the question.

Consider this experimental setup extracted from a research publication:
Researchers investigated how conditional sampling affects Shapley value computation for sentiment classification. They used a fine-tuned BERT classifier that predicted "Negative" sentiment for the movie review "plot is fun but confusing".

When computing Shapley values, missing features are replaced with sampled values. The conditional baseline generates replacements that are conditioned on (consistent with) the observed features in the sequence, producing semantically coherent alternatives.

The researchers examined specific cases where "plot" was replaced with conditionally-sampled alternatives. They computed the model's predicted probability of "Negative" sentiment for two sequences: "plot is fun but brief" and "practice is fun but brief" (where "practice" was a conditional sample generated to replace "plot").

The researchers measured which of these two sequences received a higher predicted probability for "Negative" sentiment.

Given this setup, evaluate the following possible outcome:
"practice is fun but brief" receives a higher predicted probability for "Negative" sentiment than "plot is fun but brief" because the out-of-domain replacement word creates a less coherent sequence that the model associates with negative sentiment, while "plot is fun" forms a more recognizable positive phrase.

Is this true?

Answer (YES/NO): YES